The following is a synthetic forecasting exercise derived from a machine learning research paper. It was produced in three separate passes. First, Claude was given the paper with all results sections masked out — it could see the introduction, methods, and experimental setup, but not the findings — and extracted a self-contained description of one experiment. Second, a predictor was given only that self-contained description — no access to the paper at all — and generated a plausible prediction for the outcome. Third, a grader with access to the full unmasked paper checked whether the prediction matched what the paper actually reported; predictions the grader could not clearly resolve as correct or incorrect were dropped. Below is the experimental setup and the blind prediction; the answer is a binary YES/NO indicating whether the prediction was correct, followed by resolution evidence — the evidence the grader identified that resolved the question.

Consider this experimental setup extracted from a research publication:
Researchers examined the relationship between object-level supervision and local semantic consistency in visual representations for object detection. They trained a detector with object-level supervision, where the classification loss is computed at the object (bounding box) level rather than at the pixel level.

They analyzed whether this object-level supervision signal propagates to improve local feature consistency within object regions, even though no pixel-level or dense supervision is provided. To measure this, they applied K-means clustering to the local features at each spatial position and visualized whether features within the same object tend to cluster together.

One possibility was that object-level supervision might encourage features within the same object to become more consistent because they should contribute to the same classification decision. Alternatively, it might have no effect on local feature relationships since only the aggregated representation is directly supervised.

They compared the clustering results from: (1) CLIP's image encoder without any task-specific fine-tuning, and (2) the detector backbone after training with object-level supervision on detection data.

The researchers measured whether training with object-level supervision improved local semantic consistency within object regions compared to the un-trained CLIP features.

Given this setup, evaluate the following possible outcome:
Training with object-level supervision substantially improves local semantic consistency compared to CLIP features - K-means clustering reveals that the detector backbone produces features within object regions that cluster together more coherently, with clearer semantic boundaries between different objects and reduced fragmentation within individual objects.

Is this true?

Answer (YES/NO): YES